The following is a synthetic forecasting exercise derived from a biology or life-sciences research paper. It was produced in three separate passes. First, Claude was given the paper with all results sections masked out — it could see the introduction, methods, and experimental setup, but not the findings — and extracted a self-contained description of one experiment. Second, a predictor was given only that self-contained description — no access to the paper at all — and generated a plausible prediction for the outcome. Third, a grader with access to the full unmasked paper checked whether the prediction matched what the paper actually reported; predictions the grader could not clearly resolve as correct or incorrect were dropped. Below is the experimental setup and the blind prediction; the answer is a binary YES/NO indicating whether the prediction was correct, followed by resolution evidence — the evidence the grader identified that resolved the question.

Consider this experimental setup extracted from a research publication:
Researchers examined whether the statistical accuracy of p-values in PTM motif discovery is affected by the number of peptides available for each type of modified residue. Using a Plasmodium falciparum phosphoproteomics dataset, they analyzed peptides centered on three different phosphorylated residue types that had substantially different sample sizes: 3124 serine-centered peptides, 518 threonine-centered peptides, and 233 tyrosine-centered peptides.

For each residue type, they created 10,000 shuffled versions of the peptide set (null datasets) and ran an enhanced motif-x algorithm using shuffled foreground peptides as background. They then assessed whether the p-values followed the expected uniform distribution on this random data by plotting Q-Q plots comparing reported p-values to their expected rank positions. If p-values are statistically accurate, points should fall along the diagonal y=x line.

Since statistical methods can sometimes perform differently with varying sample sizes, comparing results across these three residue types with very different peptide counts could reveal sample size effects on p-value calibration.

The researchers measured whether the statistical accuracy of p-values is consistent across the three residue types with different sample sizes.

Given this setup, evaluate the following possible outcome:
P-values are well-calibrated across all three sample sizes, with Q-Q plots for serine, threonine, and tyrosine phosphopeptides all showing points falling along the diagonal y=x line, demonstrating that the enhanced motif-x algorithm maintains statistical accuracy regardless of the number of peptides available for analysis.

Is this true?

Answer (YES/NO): YES